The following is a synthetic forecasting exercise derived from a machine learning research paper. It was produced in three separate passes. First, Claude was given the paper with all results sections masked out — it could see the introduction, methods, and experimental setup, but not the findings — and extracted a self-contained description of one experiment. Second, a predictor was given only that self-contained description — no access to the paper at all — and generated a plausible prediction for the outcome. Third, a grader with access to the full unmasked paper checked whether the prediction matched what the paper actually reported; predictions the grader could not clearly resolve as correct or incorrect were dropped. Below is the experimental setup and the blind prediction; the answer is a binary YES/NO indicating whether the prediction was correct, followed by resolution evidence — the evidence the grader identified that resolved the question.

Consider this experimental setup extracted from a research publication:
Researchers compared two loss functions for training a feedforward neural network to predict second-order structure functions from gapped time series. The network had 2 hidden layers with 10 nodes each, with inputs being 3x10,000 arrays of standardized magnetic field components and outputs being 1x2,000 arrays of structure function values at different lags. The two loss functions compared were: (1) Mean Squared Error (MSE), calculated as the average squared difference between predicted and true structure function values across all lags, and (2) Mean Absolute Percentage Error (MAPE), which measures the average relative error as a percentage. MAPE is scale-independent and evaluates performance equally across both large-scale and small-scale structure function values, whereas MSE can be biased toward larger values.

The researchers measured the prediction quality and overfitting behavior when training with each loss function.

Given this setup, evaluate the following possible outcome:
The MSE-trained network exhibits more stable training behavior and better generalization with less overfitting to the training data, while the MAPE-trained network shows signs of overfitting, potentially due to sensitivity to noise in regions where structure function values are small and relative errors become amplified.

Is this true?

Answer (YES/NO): YES